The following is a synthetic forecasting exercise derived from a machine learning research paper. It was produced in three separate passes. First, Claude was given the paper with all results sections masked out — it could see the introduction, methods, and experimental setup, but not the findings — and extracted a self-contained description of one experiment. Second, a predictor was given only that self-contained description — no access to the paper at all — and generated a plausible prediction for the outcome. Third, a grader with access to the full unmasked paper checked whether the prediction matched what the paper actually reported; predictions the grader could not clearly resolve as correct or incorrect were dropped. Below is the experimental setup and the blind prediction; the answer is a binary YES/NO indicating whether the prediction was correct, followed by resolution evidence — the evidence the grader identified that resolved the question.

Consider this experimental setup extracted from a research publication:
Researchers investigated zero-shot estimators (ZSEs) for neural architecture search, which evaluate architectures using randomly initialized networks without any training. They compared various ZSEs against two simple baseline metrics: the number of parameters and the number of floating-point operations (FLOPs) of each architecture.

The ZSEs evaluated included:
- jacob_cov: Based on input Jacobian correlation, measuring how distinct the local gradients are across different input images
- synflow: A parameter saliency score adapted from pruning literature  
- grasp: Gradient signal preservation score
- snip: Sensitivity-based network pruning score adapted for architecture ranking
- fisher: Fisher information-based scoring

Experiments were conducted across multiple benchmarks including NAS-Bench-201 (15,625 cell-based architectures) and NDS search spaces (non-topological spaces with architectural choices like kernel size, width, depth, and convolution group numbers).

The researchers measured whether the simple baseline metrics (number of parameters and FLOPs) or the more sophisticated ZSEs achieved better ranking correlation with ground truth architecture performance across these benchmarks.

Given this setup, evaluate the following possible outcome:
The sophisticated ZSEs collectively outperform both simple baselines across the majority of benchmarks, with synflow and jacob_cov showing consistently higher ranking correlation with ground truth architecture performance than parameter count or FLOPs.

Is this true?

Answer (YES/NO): NO